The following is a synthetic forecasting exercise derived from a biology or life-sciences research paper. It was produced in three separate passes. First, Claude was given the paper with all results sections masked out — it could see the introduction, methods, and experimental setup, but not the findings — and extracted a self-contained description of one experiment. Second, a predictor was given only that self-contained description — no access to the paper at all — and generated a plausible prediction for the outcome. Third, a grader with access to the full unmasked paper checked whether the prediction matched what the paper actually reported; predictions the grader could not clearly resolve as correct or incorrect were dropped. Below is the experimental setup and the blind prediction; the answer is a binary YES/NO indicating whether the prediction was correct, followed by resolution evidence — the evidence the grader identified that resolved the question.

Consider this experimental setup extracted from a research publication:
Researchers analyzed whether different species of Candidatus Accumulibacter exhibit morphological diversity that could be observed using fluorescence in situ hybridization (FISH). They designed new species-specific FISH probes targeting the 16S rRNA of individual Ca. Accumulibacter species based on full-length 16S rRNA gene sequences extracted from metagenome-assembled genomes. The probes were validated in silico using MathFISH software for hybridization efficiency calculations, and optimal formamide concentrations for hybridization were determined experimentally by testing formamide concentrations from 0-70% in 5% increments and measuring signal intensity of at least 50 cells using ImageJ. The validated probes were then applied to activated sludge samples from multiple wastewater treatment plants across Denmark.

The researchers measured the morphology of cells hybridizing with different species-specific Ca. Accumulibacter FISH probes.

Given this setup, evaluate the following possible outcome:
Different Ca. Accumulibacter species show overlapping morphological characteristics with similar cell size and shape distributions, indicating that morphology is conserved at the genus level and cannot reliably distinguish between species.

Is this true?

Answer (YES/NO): NO